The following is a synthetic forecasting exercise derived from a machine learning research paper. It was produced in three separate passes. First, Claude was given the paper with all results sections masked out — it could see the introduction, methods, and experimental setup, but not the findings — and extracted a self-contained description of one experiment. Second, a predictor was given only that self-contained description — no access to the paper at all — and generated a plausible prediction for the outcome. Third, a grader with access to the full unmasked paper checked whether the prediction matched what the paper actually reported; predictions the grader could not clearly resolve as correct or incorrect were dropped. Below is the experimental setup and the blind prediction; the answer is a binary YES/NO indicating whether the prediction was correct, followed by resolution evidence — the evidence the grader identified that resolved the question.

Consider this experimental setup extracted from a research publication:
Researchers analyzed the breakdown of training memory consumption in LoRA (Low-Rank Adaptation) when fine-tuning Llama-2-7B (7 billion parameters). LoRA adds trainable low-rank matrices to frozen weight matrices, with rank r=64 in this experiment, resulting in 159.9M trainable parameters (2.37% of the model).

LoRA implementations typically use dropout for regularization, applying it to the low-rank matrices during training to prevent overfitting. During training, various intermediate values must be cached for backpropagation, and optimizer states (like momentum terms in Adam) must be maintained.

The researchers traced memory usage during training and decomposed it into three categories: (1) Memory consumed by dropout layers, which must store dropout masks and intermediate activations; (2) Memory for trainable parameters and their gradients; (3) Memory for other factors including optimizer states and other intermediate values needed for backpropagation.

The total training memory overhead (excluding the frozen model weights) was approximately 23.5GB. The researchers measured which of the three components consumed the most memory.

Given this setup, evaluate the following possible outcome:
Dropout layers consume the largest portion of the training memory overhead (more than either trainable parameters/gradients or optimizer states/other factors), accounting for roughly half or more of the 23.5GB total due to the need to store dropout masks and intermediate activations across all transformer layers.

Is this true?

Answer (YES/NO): NO